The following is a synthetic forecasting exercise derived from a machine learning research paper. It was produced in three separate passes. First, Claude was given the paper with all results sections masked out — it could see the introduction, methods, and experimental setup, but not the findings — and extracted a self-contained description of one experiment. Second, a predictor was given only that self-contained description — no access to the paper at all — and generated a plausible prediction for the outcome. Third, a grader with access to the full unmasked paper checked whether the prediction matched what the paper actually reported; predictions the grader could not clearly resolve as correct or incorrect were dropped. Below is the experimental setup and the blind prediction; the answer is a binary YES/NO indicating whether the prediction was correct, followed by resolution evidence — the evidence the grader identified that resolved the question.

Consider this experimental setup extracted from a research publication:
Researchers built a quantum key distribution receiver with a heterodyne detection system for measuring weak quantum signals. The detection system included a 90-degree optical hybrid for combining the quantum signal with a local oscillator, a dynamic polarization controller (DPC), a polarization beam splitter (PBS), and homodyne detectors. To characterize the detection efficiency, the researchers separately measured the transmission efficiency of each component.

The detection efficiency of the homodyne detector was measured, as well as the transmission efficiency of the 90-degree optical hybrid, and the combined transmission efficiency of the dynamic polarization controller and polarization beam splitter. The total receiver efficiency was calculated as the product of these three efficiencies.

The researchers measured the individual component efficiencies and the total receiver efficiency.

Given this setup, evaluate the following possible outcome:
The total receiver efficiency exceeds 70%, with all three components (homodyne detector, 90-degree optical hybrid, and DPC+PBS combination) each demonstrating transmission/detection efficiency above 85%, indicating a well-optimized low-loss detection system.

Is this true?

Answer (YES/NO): NO